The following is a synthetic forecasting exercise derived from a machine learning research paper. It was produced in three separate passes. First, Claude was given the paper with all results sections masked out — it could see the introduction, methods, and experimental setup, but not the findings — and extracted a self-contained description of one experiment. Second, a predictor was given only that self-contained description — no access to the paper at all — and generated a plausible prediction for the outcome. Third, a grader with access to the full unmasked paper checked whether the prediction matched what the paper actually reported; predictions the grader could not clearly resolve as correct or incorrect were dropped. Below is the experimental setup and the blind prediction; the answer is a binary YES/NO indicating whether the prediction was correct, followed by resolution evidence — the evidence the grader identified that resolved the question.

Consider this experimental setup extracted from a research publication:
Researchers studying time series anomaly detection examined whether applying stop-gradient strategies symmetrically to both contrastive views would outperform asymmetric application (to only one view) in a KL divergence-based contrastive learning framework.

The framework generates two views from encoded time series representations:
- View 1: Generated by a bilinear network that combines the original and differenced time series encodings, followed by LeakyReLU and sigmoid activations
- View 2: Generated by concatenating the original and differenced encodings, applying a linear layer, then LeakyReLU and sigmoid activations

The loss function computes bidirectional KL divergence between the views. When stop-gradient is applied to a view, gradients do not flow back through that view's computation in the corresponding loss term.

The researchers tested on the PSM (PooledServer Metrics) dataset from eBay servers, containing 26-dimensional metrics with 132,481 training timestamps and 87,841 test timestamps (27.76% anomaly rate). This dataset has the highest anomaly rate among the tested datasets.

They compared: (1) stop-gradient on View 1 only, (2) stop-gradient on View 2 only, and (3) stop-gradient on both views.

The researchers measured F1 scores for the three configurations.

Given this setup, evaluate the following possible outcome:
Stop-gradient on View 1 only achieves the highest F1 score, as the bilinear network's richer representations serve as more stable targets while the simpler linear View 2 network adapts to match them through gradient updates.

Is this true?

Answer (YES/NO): NO